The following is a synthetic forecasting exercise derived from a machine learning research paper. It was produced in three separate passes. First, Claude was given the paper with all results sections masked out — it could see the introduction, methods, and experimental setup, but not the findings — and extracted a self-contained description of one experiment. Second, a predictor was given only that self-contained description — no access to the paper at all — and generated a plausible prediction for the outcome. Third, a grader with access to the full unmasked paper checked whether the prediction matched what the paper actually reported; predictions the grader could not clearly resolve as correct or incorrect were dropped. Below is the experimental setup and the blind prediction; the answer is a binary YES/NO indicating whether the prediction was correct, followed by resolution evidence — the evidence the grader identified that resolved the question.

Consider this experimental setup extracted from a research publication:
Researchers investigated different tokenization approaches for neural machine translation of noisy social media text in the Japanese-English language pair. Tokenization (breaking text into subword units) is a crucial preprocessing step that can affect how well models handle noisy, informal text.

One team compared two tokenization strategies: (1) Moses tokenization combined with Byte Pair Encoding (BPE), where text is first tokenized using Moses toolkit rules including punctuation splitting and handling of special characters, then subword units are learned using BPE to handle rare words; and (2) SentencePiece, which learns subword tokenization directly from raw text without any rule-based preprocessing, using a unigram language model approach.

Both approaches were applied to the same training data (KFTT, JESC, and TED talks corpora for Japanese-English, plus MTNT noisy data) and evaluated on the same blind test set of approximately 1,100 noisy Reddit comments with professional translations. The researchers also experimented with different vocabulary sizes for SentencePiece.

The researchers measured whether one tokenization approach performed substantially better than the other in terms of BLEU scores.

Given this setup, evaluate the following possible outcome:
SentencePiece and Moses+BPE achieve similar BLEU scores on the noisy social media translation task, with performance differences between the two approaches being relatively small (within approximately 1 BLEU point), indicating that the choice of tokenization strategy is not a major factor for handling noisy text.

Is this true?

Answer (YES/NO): YES